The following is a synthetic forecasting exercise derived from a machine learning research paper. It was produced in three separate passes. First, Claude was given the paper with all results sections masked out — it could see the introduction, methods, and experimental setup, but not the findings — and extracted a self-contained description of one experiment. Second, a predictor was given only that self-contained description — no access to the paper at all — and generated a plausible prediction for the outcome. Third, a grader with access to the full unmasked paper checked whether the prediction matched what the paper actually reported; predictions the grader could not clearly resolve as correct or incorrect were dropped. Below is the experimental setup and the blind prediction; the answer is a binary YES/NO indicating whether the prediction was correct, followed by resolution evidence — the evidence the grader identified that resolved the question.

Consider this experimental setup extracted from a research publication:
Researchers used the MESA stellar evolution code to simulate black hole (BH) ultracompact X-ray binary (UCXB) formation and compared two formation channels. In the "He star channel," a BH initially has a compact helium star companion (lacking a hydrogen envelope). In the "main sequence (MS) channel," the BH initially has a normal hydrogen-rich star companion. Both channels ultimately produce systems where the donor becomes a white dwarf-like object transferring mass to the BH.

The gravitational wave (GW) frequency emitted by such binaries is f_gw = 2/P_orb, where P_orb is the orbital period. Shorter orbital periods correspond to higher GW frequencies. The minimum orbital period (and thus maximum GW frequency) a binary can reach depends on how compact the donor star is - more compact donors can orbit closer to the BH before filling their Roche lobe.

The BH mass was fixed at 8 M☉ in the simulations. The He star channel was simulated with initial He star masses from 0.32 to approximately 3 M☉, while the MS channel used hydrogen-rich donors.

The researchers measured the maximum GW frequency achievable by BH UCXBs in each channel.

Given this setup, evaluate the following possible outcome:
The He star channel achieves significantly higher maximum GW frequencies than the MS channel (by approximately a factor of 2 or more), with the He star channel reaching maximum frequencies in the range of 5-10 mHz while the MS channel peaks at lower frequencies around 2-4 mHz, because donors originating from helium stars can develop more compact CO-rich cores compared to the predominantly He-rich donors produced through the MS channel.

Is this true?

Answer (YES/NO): NO